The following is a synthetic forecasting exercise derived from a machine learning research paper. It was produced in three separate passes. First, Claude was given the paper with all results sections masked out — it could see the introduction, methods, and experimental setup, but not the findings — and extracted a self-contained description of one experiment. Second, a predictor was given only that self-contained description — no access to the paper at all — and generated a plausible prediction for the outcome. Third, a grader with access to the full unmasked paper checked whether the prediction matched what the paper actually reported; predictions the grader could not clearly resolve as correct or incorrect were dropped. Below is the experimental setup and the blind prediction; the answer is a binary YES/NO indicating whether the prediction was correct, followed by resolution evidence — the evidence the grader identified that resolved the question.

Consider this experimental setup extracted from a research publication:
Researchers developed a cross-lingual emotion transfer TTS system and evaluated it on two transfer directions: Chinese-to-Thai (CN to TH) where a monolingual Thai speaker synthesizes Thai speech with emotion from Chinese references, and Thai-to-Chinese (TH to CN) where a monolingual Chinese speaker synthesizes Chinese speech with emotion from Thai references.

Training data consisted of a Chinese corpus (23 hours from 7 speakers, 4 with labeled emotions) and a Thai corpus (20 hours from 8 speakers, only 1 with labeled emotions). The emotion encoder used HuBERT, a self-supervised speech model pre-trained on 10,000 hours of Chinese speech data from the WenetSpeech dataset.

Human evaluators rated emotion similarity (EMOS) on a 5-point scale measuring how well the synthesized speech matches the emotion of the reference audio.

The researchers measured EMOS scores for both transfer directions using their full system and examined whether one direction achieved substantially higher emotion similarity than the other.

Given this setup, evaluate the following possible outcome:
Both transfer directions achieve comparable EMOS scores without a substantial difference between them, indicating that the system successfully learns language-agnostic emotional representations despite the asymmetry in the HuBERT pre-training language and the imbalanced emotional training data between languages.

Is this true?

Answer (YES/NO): YES